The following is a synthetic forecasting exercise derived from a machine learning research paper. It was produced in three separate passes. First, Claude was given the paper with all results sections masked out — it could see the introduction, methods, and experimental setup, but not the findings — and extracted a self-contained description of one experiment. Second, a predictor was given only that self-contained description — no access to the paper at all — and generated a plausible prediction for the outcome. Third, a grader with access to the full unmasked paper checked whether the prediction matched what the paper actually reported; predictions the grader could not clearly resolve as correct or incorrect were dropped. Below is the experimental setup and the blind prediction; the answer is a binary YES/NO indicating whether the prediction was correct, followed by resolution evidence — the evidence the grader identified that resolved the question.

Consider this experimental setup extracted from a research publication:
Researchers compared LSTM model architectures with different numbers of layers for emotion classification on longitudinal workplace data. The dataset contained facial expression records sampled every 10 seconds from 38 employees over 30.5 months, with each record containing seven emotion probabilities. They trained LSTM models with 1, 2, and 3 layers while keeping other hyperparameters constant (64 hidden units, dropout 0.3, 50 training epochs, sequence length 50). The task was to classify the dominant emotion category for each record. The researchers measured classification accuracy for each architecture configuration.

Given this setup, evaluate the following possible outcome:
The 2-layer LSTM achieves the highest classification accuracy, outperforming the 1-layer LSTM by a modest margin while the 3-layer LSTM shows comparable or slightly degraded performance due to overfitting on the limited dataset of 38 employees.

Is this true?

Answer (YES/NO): YES